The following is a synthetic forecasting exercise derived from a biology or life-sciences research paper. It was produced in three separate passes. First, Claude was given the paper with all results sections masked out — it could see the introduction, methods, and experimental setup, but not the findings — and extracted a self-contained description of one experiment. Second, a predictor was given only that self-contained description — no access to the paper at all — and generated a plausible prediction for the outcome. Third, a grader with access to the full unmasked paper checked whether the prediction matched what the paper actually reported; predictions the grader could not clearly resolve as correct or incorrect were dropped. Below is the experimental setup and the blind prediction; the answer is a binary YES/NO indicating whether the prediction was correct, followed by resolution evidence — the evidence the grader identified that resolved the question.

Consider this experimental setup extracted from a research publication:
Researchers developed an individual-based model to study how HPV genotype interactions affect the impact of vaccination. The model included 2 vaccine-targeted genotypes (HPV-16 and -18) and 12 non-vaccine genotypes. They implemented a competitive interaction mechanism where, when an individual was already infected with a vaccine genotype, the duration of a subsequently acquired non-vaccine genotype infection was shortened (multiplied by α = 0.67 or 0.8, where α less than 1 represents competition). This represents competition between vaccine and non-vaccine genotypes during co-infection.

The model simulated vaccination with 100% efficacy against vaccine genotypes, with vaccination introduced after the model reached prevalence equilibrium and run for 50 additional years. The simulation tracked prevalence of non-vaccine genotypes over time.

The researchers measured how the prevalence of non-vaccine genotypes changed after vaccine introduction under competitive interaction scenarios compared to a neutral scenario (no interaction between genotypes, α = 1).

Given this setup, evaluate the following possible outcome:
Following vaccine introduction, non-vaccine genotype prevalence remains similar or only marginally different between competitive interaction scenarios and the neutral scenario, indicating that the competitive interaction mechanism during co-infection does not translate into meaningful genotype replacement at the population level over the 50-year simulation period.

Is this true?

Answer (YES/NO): NO